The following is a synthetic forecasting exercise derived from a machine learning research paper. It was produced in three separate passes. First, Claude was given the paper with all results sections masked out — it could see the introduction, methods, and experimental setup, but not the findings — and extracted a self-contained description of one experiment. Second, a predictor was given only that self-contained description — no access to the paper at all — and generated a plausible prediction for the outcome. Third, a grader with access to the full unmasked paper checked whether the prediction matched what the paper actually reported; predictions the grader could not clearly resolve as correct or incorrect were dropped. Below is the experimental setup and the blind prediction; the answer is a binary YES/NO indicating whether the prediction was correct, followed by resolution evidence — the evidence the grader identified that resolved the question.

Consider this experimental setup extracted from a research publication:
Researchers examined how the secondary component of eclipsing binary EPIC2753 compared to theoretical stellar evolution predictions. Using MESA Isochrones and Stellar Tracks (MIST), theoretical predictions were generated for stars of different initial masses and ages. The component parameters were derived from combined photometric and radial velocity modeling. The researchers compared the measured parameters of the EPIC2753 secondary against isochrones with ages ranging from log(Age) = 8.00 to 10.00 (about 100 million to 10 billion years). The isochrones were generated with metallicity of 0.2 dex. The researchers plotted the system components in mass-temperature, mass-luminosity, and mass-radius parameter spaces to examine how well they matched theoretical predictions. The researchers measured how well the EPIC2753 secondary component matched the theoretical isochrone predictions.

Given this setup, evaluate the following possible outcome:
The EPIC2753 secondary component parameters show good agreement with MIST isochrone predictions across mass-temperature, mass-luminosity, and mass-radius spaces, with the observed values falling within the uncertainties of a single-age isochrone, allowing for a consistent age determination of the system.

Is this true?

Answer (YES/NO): NO